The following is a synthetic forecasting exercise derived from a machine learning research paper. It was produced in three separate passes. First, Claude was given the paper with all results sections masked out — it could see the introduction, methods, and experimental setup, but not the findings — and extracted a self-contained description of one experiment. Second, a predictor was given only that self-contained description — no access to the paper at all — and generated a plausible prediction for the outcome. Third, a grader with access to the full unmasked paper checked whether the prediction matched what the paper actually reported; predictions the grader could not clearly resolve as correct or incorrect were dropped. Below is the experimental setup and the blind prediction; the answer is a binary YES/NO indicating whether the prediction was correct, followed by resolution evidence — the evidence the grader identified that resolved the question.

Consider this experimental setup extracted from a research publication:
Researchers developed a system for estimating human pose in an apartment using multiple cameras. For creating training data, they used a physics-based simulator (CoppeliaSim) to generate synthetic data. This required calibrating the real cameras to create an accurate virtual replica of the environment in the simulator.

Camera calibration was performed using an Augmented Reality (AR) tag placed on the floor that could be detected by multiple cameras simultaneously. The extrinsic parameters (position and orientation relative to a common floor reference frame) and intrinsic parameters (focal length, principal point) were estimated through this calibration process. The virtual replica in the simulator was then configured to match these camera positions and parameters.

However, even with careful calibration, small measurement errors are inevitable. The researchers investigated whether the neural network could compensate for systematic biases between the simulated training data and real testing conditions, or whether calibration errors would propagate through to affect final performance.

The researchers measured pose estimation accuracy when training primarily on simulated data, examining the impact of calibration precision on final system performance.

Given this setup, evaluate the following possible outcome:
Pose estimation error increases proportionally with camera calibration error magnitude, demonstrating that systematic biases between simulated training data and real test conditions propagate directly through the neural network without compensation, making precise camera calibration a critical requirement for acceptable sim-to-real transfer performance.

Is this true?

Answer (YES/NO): NO